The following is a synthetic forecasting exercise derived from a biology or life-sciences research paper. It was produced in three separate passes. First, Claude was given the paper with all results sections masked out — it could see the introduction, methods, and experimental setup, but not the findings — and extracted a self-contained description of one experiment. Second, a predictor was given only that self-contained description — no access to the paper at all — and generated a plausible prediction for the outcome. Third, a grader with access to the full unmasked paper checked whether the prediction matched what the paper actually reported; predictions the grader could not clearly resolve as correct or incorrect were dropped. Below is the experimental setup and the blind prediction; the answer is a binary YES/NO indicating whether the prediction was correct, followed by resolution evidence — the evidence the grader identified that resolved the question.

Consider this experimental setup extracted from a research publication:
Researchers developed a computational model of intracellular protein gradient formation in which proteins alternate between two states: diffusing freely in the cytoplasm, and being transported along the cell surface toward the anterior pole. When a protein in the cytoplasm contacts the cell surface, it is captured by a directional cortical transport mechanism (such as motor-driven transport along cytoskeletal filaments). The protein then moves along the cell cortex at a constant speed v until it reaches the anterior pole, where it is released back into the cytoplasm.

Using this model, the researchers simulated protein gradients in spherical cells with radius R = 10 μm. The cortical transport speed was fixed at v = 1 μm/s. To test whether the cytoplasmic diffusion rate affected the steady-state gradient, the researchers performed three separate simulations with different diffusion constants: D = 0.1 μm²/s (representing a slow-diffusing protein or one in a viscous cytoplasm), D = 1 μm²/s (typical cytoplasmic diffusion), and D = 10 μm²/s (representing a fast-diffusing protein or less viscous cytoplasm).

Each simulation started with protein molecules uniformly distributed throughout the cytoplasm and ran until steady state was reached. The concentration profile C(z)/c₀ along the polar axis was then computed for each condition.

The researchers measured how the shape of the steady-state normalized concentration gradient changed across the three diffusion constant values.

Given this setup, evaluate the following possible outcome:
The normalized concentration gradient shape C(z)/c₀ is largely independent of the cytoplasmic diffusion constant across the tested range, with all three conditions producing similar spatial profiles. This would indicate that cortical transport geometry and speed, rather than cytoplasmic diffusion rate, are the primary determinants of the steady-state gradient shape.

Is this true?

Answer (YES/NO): YES